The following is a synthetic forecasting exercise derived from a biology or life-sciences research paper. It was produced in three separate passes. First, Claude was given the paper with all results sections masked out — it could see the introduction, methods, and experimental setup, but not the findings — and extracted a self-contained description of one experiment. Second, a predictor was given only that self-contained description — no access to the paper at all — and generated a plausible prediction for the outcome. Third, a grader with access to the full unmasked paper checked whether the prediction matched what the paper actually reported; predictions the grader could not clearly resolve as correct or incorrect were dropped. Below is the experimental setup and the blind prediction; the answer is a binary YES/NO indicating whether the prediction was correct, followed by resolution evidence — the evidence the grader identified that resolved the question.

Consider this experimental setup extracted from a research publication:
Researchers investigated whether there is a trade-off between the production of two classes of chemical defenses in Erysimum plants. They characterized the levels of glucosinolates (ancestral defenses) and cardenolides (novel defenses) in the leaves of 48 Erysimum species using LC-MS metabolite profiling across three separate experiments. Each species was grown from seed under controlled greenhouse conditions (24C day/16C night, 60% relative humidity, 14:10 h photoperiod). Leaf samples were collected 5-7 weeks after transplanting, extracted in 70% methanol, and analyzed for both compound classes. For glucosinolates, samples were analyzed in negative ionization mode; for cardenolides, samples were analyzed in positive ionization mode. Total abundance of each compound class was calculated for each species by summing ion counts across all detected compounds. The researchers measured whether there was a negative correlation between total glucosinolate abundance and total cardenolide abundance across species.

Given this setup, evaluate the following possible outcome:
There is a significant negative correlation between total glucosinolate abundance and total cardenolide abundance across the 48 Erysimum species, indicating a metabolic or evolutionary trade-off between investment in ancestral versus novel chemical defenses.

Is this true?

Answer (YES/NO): NO